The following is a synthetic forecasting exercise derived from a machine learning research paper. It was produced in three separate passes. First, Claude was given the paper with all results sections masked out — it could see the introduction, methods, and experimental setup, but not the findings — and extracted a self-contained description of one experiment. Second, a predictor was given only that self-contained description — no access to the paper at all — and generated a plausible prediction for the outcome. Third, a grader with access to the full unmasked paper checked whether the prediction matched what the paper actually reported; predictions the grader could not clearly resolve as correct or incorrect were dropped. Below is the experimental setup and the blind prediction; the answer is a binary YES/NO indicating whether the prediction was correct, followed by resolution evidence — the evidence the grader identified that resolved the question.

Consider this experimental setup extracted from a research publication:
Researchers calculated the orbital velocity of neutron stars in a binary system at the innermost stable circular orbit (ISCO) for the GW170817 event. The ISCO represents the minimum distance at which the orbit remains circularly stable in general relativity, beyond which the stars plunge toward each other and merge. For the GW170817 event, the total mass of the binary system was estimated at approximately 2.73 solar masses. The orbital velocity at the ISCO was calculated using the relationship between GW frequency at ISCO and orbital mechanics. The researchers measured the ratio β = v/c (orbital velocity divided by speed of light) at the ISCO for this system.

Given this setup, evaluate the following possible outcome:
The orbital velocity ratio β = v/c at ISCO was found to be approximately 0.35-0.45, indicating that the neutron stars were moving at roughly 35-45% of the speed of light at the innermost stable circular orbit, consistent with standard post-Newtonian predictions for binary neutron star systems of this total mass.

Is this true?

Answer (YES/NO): YES